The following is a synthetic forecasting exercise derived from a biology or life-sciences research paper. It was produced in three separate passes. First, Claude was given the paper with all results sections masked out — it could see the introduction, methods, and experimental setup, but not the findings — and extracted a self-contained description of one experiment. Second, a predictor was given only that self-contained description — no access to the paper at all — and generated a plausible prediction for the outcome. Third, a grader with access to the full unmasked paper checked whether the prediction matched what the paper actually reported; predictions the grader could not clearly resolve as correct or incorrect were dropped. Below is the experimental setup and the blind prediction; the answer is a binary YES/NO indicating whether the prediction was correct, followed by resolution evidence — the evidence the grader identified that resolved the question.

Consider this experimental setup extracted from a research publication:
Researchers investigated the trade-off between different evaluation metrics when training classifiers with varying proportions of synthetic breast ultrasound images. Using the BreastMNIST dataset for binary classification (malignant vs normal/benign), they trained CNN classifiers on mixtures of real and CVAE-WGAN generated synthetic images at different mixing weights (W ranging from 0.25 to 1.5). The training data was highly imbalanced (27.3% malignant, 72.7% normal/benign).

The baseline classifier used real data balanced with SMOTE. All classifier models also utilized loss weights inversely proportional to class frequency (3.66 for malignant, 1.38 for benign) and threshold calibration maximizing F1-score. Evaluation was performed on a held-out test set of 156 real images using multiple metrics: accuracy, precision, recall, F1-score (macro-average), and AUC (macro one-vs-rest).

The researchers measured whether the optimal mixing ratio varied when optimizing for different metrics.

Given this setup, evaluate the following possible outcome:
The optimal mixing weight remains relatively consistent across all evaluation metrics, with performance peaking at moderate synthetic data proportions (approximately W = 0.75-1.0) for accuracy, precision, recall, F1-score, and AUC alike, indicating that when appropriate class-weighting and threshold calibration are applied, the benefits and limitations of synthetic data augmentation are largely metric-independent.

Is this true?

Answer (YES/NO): NO